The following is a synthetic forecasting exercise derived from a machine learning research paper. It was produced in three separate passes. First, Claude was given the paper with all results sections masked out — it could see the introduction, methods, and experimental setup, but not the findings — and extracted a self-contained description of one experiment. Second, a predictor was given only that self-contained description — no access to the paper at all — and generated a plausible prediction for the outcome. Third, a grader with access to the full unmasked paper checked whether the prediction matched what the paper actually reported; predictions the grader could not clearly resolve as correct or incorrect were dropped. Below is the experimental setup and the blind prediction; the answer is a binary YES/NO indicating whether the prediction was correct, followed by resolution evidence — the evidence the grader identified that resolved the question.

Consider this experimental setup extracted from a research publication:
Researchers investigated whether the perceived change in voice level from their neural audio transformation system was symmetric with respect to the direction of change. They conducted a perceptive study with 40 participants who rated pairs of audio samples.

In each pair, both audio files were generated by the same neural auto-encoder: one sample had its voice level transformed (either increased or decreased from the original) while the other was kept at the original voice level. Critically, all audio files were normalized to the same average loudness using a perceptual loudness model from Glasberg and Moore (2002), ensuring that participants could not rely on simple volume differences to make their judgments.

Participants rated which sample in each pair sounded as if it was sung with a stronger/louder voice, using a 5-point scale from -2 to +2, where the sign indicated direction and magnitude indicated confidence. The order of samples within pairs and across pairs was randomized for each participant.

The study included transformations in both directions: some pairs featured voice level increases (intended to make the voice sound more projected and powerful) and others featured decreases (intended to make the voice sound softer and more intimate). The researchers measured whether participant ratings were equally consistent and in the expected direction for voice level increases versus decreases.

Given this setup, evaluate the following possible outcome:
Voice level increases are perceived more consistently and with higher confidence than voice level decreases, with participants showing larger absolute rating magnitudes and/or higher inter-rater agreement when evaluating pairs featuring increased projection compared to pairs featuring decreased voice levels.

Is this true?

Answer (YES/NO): NO